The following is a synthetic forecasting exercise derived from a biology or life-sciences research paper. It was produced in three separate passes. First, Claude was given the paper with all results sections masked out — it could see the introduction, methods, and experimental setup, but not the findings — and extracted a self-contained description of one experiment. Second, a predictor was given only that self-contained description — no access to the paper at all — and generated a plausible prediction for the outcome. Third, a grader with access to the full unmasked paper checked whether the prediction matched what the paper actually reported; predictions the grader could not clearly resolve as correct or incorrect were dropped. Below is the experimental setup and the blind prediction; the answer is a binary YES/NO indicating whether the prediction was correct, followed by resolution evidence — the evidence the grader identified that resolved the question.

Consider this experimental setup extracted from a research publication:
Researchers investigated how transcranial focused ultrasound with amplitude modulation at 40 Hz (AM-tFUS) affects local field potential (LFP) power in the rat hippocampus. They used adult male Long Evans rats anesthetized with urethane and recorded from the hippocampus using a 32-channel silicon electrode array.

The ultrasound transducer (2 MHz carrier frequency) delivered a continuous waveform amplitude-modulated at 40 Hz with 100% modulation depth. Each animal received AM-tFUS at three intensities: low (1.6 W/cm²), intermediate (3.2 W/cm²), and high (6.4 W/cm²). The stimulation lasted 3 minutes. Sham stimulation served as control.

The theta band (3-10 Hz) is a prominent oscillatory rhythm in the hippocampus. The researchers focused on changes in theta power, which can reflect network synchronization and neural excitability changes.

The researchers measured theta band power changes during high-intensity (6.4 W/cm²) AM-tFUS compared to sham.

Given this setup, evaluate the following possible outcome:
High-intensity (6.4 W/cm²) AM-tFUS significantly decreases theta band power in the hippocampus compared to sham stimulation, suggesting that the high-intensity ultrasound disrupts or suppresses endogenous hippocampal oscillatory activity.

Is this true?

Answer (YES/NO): NO